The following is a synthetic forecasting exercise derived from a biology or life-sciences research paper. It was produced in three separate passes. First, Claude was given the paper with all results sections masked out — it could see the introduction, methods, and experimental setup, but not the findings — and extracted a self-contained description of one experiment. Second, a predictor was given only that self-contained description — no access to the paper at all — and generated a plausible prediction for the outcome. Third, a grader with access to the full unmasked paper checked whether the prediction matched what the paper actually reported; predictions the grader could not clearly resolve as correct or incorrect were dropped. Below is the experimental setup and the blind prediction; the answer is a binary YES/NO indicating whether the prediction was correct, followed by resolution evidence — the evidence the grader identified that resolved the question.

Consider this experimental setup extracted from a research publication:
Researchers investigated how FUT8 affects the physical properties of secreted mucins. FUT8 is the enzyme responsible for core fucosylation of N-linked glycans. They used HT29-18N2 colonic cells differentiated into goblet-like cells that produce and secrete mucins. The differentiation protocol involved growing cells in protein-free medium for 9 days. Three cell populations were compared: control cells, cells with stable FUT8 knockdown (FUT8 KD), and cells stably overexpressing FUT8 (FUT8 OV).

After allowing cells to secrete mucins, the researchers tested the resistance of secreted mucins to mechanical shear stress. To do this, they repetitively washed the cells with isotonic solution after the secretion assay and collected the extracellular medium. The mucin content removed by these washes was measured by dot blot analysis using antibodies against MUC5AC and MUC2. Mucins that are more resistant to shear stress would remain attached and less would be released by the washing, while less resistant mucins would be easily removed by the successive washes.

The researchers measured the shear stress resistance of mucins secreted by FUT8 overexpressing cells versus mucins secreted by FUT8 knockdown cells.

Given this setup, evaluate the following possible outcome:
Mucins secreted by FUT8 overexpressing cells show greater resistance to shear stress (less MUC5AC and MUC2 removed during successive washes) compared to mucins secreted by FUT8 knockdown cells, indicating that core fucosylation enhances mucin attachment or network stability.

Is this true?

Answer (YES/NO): YES